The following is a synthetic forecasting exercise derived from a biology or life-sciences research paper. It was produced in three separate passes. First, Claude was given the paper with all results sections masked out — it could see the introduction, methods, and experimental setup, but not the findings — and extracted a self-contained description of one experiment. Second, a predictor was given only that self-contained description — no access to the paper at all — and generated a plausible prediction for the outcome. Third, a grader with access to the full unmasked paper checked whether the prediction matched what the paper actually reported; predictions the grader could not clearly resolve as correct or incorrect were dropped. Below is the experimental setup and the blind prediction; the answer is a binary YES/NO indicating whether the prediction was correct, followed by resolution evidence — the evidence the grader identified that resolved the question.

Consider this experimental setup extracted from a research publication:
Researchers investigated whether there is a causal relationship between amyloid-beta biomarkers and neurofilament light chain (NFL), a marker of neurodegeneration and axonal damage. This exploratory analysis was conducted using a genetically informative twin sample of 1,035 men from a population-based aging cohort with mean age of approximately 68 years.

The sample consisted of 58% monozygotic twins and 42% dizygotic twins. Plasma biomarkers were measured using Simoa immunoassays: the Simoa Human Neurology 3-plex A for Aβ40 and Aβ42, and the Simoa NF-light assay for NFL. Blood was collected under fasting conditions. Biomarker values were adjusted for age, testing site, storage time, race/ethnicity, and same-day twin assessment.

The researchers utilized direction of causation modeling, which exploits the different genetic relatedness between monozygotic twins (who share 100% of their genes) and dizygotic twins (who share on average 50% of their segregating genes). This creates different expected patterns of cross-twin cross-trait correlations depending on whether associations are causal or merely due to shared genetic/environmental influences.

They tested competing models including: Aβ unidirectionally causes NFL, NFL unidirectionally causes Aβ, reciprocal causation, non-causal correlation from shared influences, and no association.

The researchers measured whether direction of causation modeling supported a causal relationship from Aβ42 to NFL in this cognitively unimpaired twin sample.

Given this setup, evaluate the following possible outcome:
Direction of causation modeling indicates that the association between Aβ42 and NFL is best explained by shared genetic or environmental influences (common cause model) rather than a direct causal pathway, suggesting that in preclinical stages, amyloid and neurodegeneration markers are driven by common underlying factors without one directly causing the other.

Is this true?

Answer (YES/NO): NO